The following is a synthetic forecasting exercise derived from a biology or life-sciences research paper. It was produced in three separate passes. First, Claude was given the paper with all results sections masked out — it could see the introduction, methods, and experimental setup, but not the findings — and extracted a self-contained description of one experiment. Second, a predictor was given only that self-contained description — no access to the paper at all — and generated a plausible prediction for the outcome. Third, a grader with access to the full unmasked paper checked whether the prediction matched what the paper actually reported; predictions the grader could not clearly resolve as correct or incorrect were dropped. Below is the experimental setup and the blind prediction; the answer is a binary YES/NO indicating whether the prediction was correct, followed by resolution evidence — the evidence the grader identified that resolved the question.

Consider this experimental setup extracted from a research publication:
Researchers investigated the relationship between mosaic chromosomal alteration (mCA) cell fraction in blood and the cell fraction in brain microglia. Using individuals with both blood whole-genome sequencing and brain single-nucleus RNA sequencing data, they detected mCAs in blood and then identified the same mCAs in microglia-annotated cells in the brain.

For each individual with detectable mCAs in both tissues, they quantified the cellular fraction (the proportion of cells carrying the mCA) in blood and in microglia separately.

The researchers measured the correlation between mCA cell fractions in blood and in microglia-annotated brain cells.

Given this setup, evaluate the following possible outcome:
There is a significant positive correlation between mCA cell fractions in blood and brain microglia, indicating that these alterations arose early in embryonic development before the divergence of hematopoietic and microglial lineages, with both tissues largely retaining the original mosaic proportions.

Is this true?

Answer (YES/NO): NO